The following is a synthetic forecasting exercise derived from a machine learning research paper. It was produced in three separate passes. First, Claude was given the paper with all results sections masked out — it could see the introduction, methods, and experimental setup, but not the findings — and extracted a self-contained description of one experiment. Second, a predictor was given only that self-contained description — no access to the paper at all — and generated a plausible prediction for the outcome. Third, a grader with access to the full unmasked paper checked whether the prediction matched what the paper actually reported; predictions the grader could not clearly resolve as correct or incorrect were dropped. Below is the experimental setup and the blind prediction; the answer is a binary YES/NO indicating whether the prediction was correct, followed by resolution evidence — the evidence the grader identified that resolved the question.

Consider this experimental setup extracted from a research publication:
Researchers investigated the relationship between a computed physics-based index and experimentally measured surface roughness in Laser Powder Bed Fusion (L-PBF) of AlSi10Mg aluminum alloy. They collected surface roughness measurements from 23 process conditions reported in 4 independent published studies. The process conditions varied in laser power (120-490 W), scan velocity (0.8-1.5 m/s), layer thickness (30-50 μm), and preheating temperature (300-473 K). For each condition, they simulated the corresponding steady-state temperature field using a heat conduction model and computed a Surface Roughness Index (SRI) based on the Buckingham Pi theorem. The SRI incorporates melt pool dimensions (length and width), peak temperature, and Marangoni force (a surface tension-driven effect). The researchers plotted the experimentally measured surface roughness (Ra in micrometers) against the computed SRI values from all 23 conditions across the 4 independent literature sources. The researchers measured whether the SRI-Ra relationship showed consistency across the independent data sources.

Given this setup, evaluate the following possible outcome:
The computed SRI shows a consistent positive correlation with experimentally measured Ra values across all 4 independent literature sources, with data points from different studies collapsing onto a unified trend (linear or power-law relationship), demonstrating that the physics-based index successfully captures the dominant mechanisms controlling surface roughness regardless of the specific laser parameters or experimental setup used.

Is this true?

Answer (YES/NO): YES